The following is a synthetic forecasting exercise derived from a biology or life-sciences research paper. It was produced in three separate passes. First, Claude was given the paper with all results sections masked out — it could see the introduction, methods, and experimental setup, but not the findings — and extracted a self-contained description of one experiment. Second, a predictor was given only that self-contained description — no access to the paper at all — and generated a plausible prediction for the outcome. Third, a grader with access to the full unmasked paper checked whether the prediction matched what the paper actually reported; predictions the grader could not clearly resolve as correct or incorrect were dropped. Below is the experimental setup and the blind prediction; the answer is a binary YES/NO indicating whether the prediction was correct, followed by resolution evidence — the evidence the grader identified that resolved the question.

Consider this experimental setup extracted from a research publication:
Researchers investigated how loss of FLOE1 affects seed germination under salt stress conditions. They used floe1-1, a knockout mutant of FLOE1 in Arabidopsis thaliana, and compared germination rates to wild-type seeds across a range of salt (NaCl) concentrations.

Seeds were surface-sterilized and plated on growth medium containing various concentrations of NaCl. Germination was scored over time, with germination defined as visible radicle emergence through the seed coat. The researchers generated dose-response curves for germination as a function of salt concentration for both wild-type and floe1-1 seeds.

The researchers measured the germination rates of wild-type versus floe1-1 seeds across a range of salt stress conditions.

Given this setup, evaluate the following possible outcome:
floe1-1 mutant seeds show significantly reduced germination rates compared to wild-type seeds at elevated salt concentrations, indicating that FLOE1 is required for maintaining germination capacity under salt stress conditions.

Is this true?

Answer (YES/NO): NO